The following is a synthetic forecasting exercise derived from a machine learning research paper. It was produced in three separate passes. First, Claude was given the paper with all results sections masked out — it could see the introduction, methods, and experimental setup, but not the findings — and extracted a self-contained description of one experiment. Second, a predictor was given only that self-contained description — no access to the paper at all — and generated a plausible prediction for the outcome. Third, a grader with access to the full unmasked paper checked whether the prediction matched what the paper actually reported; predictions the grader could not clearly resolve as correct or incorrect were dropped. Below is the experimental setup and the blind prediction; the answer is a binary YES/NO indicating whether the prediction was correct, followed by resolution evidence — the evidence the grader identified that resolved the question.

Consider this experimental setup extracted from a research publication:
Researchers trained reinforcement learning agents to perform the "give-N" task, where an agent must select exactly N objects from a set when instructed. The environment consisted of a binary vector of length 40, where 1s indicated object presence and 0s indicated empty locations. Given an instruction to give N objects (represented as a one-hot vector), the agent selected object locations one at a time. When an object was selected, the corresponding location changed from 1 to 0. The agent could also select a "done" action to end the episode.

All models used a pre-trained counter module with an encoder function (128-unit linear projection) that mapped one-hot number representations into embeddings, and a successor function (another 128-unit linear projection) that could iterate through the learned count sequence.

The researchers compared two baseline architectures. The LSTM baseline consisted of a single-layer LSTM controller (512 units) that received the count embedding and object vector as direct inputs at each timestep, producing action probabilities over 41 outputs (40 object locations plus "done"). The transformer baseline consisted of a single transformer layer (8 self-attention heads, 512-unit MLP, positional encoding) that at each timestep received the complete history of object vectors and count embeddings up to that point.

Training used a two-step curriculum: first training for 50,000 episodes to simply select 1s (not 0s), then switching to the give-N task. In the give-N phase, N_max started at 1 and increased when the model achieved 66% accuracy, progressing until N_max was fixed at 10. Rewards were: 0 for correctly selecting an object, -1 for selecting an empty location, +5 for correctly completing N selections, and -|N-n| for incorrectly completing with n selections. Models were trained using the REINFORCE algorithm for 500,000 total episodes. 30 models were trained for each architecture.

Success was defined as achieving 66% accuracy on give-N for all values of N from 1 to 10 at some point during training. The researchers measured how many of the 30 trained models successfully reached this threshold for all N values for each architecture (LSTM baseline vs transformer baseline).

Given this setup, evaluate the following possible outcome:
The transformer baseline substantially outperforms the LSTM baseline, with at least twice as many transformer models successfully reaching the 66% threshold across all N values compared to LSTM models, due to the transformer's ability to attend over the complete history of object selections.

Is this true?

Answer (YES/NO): NO